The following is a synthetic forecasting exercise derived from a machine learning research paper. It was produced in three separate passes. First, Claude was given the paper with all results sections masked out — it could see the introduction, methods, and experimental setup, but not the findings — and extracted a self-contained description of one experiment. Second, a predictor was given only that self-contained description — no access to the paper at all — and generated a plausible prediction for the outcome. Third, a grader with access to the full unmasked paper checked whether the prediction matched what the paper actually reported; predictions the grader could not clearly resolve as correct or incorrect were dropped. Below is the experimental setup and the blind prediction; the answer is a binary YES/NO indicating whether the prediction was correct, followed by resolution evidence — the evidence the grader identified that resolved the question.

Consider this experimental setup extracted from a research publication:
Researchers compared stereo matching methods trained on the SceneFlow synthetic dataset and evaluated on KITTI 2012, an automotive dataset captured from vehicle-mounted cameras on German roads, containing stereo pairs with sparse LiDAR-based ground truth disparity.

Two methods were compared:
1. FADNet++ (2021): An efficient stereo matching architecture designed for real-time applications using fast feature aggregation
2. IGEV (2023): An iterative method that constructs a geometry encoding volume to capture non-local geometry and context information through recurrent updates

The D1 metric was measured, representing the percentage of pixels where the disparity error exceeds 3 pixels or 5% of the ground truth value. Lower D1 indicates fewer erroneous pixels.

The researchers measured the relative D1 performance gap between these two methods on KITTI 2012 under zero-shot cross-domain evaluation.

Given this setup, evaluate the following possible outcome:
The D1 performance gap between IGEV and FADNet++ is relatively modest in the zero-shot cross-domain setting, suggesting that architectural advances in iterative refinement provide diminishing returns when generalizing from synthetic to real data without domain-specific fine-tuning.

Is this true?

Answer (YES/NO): NO